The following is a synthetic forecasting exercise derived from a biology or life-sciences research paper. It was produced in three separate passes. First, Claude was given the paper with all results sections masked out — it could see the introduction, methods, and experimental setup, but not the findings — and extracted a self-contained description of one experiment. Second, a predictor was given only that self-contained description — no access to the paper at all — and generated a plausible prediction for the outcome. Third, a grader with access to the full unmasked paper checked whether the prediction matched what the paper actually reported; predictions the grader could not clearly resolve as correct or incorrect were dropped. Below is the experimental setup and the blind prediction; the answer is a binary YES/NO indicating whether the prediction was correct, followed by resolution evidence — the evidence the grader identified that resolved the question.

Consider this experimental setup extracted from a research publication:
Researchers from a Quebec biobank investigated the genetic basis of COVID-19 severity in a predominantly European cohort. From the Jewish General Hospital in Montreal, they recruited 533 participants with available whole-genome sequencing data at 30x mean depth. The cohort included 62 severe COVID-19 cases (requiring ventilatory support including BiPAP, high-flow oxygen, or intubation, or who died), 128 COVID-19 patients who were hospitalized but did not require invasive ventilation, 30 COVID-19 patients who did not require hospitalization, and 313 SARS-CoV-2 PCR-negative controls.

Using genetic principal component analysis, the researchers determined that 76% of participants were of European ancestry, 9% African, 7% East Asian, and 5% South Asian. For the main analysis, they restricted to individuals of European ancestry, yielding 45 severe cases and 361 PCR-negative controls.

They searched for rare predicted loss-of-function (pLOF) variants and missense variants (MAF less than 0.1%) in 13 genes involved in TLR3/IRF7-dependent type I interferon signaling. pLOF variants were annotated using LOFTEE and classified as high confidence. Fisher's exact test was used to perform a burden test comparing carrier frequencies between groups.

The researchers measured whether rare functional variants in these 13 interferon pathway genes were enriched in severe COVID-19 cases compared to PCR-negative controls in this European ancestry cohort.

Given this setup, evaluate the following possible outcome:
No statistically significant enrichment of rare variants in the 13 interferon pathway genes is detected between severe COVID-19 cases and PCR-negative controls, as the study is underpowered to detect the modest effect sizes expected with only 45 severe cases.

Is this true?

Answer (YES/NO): YES